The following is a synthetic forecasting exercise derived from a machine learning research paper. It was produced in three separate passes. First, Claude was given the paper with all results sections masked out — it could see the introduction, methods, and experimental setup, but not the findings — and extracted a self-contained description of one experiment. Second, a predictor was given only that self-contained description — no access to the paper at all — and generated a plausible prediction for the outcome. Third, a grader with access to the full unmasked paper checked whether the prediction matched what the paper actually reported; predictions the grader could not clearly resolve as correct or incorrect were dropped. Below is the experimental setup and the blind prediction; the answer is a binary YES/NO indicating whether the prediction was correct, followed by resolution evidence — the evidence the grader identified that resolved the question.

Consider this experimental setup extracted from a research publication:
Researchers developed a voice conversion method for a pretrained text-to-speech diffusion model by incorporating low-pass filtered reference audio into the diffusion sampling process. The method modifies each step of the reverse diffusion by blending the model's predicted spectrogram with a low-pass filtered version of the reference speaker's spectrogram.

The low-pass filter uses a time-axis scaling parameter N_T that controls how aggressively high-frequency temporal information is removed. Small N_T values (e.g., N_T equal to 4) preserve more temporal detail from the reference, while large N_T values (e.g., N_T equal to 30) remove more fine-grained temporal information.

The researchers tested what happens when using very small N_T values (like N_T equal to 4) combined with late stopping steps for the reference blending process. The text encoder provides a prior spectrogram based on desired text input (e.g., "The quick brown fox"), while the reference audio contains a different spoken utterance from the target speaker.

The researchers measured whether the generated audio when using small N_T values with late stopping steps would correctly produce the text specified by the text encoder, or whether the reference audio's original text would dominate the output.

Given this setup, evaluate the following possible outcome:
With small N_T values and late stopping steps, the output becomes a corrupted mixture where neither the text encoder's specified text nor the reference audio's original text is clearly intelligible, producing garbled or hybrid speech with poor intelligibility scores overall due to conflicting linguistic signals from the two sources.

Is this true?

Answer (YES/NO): NO